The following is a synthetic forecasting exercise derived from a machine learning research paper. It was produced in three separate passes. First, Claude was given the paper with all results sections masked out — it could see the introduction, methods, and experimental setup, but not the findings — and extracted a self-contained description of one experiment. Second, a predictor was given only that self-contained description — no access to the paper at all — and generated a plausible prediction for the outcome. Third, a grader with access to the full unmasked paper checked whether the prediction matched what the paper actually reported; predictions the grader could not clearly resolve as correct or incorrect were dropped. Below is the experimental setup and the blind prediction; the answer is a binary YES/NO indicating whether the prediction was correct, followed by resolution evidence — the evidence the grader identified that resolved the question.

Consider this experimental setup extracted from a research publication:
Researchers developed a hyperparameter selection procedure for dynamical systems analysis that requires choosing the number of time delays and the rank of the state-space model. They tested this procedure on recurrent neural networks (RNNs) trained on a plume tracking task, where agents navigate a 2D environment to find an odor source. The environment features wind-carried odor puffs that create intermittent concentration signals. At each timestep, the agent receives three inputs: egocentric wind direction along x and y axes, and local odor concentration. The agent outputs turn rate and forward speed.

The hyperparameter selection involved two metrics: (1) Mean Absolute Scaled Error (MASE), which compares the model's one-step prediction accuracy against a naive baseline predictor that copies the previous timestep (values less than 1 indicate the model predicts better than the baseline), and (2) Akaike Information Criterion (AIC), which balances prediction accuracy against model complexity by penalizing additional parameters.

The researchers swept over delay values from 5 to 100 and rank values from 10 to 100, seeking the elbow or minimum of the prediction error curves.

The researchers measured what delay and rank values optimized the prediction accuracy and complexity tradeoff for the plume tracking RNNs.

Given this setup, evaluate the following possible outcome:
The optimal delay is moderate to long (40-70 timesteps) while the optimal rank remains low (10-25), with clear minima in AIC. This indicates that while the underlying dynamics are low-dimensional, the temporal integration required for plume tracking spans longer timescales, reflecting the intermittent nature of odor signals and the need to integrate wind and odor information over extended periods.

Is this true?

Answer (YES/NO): NO